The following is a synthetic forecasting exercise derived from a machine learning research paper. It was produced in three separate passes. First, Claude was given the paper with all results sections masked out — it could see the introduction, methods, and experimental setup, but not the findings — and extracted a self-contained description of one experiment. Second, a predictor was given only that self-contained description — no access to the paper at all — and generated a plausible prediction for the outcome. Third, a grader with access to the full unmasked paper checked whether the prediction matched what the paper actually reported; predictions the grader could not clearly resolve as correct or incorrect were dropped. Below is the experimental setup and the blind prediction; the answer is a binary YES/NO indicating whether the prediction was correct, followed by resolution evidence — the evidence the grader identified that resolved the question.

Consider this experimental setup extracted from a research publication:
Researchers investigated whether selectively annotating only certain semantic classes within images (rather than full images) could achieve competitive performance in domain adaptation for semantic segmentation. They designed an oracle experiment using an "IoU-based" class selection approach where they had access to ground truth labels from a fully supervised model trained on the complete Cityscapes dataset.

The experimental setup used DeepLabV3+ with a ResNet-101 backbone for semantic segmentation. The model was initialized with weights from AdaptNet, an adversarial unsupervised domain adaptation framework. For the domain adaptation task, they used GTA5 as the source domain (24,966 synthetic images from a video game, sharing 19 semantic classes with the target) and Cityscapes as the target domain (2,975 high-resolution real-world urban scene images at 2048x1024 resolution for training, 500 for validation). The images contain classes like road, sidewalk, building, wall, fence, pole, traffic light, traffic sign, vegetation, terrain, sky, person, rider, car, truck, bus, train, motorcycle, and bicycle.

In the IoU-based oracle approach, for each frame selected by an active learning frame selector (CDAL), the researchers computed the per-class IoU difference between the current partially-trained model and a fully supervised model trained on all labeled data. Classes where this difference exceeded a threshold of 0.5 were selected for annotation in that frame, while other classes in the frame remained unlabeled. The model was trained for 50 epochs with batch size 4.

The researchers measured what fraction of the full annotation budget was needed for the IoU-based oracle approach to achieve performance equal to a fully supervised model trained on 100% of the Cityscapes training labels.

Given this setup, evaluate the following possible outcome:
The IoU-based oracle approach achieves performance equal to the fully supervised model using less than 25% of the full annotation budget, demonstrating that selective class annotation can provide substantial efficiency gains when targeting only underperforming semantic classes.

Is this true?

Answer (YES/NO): YES